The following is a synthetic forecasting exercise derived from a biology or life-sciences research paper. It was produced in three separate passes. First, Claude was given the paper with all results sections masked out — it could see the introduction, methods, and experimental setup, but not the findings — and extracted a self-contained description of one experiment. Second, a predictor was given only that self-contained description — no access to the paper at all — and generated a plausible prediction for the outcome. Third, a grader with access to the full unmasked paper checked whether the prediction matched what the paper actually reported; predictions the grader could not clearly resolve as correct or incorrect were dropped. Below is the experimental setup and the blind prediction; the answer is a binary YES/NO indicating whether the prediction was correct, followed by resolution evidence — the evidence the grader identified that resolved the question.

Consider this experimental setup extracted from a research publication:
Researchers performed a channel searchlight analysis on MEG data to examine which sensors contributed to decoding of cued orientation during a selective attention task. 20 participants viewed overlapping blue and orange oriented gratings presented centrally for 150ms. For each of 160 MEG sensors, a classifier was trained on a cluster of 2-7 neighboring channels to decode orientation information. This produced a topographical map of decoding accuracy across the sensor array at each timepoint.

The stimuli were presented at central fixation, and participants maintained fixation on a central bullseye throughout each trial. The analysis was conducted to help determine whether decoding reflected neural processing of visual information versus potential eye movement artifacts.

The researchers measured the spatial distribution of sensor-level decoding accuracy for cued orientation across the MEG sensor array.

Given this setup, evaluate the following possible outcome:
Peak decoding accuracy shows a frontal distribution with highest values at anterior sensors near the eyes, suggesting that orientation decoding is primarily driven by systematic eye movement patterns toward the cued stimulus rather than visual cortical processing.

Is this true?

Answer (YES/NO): NO